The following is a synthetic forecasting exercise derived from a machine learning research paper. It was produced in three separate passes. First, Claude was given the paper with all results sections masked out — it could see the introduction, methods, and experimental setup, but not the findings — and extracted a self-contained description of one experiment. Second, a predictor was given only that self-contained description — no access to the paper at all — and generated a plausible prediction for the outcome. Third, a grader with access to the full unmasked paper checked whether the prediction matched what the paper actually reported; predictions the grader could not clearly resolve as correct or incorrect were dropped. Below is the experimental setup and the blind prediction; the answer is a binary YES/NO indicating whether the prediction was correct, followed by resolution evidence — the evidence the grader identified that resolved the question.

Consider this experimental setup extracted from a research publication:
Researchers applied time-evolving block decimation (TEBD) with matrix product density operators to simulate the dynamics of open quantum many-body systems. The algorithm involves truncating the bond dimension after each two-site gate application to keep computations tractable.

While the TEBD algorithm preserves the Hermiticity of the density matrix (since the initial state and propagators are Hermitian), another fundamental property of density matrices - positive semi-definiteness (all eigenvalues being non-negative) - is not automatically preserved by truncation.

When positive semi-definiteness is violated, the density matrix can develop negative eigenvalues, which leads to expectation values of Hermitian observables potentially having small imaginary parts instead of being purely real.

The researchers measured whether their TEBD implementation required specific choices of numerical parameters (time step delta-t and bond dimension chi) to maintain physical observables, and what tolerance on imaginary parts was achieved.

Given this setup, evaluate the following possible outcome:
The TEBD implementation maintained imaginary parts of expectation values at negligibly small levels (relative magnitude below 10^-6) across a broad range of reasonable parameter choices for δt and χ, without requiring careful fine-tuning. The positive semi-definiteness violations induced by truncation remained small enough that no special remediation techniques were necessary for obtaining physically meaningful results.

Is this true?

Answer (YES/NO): NO